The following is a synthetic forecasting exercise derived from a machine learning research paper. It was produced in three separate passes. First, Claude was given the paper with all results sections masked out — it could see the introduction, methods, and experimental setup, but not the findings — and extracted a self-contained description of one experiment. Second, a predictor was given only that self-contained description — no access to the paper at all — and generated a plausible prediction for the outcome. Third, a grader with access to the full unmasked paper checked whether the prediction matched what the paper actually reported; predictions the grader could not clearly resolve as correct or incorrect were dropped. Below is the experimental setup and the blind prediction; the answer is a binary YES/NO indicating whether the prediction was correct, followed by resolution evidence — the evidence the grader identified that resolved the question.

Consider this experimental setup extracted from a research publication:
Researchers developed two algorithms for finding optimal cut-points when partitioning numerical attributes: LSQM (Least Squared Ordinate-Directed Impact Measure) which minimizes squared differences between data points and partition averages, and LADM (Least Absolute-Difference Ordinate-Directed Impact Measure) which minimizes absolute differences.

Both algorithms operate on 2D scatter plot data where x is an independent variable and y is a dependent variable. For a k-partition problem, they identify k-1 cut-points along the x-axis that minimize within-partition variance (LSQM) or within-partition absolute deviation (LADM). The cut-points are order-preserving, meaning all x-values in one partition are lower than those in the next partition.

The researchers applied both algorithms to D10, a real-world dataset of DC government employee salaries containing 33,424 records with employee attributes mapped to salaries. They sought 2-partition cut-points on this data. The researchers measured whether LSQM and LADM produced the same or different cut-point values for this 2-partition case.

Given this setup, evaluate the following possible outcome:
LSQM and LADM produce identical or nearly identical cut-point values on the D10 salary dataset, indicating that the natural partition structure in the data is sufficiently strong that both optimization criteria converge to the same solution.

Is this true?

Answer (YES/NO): NO